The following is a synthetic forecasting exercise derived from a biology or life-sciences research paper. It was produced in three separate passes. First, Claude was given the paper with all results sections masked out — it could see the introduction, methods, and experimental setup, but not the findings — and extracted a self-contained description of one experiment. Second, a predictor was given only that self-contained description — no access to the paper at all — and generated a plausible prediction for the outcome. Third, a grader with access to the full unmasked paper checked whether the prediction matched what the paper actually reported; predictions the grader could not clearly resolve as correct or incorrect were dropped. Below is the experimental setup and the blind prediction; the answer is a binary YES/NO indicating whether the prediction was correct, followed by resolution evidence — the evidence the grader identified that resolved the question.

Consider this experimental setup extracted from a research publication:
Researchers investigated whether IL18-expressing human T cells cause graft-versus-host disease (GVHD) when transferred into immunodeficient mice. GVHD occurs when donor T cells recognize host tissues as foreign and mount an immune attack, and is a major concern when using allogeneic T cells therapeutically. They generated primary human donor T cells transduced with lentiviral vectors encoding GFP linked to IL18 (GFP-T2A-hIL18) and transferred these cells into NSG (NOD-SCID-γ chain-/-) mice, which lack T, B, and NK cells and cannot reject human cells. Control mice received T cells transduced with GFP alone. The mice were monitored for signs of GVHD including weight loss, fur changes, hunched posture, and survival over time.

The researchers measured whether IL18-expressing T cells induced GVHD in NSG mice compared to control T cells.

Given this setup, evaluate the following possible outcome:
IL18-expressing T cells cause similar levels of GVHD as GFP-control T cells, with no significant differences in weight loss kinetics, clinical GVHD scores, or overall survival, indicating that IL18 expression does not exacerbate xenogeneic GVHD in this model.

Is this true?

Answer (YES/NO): NO